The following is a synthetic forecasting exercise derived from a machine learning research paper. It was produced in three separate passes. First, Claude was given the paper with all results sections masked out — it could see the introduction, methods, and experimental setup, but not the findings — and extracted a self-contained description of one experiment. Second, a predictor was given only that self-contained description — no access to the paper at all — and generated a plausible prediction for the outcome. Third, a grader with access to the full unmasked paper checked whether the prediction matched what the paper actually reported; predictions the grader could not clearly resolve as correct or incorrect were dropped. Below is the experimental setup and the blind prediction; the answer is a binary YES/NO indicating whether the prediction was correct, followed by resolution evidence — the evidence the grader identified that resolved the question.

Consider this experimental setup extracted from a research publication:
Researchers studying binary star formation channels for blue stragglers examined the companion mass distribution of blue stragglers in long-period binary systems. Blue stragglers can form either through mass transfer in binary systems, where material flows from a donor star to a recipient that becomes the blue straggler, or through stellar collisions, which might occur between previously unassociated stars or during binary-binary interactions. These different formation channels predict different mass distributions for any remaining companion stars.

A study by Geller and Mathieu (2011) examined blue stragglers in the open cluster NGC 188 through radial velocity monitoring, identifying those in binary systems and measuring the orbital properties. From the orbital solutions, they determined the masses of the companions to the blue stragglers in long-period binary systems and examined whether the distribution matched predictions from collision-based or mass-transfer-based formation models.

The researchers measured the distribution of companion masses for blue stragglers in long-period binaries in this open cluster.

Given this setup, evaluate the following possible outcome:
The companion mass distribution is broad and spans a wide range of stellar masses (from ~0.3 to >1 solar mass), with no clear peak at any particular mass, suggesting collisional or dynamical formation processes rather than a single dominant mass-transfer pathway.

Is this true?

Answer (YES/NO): NO